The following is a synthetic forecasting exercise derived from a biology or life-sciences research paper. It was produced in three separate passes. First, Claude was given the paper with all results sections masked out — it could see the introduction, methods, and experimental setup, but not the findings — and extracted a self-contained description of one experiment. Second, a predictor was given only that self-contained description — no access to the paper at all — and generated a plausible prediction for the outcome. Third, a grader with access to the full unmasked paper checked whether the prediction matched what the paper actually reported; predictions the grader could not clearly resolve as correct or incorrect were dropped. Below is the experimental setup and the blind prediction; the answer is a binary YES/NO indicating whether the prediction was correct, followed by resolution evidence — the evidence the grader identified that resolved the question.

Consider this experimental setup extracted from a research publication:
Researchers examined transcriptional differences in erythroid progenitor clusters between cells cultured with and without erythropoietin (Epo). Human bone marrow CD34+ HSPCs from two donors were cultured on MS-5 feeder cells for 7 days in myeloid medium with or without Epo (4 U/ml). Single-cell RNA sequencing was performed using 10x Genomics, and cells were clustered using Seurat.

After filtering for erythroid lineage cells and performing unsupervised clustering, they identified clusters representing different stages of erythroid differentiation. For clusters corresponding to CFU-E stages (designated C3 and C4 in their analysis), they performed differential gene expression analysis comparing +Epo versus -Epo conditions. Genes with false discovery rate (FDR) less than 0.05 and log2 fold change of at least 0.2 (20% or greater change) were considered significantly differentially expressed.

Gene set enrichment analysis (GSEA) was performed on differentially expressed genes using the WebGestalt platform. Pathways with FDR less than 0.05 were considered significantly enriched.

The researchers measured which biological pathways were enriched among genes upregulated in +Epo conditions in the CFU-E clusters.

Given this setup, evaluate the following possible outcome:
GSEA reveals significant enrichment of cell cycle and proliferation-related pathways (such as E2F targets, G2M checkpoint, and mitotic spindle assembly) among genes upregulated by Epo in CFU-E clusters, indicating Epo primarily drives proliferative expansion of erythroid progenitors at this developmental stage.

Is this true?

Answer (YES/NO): NO